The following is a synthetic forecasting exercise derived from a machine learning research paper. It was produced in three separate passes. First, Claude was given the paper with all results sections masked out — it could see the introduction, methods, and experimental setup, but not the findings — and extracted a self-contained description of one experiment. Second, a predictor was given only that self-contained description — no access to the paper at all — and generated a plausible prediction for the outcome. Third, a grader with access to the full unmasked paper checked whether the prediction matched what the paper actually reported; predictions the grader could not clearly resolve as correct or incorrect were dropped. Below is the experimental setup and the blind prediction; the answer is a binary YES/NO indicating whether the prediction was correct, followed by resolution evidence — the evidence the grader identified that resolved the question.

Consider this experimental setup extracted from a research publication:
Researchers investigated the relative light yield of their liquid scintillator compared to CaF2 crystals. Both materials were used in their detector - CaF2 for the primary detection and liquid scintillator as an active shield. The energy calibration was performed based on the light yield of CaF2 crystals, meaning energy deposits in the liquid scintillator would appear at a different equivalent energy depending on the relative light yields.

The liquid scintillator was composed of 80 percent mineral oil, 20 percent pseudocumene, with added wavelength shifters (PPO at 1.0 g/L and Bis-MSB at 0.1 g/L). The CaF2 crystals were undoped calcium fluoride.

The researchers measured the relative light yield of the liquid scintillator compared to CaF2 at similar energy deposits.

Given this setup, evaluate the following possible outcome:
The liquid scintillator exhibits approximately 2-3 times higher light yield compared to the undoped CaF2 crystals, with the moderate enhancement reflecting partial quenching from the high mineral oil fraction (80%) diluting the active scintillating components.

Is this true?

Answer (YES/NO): NO